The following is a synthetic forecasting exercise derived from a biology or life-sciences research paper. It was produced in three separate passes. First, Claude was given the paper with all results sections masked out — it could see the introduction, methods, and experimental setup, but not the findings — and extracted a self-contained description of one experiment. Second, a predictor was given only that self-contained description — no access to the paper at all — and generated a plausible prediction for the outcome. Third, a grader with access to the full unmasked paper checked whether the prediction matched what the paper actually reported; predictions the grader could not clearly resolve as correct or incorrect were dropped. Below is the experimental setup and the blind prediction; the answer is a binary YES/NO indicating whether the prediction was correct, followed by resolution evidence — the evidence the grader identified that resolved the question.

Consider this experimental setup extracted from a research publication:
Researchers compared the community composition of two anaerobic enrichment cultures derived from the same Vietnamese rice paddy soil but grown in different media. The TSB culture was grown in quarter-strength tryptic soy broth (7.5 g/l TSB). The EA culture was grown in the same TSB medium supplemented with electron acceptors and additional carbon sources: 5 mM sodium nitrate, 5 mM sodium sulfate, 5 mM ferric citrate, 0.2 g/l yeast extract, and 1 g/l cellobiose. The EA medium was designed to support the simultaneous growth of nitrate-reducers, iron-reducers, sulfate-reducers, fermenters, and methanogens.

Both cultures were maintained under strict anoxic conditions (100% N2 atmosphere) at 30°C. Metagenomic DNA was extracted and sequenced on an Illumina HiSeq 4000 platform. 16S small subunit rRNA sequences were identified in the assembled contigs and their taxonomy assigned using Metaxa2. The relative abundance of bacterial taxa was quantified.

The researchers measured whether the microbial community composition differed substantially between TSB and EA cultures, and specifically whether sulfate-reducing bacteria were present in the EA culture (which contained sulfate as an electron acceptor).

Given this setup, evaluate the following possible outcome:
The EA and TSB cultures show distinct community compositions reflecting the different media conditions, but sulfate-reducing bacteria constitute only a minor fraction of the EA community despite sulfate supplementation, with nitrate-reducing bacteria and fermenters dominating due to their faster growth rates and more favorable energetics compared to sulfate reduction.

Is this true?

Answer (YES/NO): NO